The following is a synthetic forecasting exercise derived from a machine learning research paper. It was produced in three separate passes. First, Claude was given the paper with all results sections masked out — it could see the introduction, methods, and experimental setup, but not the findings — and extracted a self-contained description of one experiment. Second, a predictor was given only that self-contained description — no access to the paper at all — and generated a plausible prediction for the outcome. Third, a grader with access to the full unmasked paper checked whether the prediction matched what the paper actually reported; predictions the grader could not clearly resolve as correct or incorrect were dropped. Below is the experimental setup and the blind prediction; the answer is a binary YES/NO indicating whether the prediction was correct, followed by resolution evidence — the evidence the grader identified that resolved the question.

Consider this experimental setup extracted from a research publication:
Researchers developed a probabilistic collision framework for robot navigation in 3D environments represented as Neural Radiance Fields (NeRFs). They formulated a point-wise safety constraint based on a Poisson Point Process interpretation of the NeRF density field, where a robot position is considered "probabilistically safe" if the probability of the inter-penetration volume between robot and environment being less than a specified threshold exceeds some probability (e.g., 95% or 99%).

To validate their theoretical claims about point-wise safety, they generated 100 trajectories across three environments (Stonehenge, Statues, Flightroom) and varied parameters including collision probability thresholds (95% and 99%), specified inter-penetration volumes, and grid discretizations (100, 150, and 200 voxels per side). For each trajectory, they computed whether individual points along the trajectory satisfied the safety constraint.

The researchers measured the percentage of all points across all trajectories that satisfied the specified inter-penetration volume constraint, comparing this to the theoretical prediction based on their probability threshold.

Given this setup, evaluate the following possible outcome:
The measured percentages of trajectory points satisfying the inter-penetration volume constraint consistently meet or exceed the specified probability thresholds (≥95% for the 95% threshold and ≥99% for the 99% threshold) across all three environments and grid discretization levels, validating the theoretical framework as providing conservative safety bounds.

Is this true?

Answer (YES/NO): YES